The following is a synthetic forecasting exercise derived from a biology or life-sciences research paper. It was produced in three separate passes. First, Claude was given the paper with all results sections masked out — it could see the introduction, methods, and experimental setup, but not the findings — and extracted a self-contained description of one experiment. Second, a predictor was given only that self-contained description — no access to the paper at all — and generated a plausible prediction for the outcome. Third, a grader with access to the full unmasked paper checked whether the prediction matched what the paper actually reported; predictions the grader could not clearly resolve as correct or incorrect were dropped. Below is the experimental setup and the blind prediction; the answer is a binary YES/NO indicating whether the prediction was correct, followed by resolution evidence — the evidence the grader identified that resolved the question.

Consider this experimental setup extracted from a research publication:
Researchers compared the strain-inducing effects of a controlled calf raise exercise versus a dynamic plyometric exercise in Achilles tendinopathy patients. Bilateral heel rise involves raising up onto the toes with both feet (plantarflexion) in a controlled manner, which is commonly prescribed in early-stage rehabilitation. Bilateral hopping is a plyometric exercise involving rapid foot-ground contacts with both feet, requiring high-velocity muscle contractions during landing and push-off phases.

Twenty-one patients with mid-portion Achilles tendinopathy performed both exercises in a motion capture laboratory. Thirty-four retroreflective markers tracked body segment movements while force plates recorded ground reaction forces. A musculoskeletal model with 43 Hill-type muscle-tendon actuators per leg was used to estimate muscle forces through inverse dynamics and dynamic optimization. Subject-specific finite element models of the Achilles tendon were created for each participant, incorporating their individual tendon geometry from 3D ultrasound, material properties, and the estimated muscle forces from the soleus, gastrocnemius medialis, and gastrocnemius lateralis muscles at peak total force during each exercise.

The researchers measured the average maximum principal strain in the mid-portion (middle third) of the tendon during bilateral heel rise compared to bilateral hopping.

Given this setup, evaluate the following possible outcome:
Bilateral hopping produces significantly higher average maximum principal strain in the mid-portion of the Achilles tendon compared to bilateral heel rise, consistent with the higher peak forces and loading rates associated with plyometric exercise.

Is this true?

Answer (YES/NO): YES